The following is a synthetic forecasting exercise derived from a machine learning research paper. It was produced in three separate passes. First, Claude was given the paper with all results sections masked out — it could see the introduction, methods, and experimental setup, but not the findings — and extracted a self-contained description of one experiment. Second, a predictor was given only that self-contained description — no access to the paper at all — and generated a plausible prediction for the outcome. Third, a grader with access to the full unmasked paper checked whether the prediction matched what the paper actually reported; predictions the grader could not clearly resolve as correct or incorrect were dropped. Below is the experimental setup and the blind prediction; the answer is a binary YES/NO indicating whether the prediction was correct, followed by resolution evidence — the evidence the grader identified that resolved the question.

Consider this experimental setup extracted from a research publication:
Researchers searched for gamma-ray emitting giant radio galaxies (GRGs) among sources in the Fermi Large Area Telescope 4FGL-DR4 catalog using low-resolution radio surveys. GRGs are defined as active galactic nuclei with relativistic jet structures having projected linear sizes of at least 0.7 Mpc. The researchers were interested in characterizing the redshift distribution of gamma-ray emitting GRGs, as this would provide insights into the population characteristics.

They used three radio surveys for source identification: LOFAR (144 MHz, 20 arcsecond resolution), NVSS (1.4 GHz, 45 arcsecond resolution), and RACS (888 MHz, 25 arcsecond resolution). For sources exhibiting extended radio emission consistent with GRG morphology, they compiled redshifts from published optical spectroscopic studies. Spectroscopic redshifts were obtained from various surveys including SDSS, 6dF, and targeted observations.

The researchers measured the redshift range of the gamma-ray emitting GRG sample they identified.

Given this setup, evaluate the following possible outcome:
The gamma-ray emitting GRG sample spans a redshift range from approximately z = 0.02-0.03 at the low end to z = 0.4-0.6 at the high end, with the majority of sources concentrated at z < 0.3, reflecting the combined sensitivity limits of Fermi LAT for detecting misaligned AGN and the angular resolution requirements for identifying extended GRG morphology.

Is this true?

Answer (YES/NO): NO